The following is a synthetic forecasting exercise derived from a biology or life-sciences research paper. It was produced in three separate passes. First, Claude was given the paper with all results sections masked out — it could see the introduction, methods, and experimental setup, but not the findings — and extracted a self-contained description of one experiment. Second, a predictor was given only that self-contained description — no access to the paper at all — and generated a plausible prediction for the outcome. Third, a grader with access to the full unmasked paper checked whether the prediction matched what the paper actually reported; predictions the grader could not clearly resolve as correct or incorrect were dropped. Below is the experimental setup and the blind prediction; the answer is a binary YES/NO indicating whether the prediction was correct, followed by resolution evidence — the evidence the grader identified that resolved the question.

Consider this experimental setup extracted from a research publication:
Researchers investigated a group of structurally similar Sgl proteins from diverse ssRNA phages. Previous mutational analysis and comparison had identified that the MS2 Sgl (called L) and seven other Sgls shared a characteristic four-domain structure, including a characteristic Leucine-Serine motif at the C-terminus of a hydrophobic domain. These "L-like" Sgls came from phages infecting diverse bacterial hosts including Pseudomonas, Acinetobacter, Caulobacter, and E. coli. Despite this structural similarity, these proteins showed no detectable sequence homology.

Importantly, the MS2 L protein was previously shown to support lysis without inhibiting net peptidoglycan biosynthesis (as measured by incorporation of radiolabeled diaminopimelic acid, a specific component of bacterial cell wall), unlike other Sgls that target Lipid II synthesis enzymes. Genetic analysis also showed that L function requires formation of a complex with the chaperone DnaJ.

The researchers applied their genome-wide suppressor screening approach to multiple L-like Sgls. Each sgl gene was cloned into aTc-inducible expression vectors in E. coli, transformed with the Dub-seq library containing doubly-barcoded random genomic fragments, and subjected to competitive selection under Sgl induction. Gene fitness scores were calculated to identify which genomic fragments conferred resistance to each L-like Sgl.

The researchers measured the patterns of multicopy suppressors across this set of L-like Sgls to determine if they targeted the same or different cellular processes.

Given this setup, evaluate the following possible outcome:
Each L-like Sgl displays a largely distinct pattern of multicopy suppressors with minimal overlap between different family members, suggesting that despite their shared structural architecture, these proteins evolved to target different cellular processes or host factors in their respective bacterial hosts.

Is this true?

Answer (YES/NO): NO